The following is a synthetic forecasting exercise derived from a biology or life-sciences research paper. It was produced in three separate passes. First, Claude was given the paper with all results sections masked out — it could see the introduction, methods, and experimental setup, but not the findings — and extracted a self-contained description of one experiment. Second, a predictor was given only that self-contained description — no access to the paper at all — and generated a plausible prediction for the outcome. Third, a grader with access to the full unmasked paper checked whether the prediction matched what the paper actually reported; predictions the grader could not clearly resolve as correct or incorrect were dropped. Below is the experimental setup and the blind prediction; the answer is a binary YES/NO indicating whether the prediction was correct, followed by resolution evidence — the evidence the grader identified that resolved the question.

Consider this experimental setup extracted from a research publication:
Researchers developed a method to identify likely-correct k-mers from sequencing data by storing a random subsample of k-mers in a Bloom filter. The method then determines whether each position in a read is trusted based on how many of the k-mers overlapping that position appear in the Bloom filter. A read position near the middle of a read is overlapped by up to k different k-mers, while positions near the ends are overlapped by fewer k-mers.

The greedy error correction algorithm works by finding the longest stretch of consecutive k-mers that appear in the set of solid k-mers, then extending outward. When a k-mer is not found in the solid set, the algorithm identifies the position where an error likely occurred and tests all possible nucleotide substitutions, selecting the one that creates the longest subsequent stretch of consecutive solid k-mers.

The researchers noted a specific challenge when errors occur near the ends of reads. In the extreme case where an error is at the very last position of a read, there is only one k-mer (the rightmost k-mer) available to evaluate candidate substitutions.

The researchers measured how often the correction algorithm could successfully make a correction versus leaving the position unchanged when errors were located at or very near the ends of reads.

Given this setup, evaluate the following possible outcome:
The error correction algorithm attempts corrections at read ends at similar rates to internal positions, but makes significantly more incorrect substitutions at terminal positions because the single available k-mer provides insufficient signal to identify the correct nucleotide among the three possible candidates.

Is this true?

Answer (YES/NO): NO